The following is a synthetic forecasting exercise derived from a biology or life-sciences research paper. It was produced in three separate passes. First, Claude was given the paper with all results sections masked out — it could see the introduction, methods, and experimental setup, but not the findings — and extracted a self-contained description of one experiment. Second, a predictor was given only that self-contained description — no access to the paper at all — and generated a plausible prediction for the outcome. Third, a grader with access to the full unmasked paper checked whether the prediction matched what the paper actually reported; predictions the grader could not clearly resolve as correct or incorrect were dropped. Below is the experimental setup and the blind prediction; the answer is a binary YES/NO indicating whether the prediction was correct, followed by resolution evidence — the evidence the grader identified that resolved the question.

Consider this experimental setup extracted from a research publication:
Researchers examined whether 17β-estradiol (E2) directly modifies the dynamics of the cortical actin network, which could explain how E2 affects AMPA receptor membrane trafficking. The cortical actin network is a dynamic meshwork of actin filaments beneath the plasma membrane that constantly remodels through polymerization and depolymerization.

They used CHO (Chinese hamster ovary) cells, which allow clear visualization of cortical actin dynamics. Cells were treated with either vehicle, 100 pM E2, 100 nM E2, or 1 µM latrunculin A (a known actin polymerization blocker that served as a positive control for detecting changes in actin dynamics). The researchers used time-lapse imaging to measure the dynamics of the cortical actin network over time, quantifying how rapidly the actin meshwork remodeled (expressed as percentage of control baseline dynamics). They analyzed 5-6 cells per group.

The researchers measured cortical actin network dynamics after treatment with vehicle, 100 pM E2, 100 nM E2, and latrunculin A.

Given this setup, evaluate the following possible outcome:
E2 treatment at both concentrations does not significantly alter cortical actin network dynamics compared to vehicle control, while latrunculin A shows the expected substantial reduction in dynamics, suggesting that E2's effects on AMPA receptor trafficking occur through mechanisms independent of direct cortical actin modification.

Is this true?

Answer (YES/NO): YES